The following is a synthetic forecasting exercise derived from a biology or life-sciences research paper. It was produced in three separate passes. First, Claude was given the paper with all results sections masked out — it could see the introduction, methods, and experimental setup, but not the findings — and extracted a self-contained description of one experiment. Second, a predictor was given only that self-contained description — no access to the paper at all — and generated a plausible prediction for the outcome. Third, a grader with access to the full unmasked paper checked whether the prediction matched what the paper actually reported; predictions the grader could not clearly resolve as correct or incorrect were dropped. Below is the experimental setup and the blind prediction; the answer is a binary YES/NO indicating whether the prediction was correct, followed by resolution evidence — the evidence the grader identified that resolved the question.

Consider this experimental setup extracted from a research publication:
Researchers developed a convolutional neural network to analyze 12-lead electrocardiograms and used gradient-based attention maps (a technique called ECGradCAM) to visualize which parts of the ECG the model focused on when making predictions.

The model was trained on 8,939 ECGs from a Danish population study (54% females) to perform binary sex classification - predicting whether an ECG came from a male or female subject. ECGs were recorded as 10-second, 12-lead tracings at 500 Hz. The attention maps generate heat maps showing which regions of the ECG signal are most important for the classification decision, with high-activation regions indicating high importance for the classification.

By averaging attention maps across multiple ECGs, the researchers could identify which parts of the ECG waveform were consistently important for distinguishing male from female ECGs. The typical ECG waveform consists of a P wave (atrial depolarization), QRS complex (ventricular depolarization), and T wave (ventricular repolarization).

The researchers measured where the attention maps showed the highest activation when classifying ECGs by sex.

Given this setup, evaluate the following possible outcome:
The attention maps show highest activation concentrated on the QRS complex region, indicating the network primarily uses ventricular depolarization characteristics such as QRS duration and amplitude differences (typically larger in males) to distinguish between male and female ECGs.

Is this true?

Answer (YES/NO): YES